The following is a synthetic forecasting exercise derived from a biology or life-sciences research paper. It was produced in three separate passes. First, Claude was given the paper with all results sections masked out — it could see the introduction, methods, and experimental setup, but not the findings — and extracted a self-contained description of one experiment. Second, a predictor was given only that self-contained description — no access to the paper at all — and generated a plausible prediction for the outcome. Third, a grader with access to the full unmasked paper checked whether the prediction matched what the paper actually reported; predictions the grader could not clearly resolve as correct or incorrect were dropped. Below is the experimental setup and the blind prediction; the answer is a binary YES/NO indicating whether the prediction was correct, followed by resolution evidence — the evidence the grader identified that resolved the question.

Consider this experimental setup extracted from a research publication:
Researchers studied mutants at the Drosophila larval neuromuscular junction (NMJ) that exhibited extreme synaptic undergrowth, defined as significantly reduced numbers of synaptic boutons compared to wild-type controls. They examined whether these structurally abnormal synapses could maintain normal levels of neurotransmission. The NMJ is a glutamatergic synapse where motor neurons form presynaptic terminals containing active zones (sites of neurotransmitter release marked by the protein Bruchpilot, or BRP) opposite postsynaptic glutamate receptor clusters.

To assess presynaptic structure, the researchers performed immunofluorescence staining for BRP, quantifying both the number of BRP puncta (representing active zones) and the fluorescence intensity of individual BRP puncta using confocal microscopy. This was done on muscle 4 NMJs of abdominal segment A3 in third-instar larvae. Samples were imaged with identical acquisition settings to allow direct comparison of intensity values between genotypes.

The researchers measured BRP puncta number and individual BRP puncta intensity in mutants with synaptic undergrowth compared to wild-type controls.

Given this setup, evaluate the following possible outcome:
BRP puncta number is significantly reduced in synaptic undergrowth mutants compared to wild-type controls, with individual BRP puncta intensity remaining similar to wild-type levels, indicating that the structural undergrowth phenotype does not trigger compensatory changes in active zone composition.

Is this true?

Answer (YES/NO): NO